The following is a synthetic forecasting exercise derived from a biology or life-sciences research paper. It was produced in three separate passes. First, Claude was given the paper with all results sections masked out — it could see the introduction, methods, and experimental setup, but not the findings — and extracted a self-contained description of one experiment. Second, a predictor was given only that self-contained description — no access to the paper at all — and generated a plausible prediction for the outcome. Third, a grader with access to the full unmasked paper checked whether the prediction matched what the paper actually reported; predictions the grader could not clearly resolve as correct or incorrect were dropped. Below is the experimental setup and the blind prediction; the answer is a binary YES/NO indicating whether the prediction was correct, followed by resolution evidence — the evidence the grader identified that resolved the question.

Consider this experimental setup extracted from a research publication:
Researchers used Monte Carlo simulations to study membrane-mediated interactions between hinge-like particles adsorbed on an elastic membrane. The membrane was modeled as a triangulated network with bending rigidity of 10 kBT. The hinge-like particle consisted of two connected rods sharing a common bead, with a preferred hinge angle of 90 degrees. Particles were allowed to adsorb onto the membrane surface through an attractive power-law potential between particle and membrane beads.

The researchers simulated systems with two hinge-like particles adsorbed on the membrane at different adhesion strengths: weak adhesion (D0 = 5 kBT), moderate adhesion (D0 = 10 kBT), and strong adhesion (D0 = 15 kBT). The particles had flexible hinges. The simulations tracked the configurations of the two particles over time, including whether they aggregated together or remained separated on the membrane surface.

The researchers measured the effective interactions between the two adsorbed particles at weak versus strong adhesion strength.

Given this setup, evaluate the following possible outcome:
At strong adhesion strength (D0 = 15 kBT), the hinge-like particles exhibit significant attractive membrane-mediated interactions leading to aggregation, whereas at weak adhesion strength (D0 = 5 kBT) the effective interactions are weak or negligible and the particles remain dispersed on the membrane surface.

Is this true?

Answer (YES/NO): YES